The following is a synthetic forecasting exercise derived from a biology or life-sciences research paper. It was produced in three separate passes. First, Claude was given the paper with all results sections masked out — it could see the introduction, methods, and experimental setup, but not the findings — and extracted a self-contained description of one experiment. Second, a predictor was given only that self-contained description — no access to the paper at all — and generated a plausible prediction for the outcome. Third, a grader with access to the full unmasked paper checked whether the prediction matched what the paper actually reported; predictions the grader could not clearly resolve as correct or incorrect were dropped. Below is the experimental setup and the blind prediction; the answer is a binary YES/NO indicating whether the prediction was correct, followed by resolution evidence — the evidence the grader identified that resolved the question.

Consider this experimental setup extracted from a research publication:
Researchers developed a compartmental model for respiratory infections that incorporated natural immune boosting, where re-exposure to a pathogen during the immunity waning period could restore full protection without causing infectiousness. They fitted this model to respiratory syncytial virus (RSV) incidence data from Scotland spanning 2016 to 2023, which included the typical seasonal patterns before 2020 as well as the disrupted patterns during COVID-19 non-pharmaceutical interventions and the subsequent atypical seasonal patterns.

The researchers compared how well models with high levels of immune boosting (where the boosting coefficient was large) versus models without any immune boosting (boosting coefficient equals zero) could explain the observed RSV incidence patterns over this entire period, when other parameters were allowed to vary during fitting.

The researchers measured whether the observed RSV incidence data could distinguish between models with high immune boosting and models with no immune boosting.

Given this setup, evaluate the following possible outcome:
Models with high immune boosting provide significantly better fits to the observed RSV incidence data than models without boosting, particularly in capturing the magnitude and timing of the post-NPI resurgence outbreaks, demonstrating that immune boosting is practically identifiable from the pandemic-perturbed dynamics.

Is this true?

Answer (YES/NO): NO